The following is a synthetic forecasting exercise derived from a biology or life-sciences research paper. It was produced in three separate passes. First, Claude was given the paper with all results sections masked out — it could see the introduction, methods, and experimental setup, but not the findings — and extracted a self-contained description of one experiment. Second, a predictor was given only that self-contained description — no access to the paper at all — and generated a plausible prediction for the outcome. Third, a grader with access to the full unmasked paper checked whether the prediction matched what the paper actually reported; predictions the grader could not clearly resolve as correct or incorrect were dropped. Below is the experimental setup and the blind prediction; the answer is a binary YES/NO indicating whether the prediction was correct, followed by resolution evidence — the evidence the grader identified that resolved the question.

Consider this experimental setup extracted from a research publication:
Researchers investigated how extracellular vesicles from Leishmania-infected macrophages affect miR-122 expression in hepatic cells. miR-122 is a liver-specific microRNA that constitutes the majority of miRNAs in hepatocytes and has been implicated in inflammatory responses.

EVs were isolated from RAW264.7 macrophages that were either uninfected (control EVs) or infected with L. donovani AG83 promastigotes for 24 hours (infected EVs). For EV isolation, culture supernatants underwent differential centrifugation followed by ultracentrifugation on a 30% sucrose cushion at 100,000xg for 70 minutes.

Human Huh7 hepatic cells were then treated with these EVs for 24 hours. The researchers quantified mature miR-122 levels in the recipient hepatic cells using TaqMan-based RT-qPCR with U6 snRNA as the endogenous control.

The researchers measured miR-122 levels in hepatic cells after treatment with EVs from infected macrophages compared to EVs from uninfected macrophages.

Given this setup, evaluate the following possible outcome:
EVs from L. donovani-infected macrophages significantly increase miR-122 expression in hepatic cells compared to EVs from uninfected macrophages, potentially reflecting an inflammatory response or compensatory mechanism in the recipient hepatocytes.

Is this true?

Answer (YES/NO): NO